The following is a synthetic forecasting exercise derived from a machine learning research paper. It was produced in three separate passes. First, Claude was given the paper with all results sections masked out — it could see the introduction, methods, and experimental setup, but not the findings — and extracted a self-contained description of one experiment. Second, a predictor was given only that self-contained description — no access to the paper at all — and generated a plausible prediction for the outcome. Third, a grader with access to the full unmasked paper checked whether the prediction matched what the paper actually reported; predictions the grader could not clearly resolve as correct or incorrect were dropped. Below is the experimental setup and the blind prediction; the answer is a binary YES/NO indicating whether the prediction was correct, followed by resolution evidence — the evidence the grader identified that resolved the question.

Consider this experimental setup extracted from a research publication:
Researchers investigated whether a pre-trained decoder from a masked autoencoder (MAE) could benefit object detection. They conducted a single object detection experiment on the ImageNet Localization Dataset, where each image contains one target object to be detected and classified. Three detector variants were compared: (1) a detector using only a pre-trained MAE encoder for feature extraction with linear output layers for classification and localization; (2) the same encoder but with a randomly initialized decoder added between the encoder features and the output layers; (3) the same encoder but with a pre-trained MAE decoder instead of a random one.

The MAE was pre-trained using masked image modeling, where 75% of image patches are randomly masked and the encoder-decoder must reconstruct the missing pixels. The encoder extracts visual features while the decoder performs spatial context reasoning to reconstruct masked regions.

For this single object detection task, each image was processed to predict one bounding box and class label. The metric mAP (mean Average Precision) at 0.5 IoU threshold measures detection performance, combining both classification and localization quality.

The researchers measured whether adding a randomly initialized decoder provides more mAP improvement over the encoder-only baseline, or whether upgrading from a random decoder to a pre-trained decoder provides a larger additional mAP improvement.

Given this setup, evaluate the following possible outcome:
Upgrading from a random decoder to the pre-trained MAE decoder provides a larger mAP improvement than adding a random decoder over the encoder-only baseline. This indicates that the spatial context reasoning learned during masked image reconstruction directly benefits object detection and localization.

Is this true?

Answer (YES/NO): YES